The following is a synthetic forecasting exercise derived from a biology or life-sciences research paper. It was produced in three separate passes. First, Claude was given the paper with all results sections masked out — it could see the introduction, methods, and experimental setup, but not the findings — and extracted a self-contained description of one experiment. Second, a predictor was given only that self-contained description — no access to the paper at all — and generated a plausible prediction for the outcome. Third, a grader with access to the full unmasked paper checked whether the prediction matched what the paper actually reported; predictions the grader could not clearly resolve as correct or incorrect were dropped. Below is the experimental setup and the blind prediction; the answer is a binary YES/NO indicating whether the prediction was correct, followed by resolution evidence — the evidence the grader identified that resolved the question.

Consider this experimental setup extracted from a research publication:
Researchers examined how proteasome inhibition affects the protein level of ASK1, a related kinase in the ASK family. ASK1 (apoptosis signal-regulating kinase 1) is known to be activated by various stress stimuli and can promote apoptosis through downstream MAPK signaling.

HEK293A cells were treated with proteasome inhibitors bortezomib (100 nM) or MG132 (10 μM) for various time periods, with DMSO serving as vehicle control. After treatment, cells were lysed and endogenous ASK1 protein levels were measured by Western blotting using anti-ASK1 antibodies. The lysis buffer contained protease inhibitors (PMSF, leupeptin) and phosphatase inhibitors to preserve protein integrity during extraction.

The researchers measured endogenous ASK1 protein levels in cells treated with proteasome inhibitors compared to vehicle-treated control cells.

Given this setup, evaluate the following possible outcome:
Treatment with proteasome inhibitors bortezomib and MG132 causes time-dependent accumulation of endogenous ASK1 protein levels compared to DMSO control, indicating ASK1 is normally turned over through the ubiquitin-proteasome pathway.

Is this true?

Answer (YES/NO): NO